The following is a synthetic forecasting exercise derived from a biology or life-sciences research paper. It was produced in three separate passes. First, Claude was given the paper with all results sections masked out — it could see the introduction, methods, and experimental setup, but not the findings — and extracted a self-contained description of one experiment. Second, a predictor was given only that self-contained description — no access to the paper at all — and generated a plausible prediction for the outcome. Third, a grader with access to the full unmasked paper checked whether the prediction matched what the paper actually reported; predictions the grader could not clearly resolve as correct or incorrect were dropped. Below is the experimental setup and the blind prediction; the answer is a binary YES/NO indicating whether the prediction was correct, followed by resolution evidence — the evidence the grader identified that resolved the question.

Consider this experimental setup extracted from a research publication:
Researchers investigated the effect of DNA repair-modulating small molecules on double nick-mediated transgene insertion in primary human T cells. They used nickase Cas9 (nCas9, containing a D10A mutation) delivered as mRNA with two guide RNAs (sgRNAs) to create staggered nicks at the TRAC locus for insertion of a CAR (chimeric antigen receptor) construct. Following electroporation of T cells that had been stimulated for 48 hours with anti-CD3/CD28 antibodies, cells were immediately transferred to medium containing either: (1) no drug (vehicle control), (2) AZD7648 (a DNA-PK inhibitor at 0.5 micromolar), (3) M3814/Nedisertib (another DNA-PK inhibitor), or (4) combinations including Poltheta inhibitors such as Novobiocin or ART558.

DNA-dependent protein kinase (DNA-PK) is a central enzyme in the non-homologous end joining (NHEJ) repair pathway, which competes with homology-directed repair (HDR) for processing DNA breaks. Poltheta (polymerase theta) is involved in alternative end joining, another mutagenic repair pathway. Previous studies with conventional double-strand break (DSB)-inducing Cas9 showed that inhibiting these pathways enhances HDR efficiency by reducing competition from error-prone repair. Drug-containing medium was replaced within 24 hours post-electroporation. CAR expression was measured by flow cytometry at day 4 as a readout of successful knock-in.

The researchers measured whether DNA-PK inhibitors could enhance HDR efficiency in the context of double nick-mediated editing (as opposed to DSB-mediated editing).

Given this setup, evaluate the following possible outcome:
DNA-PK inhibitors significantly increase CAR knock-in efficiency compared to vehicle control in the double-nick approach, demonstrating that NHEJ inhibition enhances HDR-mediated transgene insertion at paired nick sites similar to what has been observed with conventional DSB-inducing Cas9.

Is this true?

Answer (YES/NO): YES